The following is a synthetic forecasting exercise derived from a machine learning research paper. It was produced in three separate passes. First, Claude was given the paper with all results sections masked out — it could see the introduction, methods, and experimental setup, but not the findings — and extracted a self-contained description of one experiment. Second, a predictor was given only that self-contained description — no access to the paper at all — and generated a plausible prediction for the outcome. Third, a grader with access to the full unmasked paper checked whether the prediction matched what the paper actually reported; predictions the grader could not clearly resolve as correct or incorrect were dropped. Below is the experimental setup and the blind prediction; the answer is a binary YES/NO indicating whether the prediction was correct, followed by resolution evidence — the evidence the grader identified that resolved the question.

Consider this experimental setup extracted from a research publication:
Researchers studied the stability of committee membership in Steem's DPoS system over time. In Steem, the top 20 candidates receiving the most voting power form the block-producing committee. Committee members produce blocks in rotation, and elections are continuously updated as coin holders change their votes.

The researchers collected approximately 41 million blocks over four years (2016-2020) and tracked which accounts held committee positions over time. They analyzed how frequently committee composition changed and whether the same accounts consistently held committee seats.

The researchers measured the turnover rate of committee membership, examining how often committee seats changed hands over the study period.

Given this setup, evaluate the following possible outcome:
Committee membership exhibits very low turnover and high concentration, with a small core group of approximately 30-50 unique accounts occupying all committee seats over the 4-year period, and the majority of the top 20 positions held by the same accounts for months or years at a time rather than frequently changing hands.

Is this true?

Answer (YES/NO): NO